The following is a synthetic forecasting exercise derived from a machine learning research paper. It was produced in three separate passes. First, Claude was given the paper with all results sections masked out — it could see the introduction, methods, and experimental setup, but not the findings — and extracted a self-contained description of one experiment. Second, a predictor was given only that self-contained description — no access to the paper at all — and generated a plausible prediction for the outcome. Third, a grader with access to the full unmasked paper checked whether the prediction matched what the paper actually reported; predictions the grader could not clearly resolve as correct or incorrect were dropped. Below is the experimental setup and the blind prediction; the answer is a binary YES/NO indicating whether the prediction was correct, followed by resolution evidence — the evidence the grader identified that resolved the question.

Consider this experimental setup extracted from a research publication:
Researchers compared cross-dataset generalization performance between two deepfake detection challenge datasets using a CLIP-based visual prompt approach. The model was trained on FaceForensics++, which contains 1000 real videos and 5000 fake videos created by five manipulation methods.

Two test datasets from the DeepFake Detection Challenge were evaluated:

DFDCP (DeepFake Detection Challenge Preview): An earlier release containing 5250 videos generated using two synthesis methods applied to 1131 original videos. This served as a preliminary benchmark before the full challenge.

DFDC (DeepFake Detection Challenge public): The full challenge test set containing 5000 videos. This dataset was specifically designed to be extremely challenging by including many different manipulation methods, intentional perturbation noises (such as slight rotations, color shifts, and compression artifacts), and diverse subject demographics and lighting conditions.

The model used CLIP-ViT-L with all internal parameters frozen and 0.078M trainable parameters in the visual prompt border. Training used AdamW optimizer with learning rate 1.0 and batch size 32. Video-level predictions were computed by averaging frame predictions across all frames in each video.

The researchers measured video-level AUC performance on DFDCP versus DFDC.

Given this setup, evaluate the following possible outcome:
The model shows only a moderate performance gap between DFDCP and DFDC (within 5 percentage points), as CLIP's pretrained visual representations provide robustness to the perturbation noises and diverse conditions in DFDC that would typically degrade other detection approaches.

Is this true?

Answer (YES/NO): NO